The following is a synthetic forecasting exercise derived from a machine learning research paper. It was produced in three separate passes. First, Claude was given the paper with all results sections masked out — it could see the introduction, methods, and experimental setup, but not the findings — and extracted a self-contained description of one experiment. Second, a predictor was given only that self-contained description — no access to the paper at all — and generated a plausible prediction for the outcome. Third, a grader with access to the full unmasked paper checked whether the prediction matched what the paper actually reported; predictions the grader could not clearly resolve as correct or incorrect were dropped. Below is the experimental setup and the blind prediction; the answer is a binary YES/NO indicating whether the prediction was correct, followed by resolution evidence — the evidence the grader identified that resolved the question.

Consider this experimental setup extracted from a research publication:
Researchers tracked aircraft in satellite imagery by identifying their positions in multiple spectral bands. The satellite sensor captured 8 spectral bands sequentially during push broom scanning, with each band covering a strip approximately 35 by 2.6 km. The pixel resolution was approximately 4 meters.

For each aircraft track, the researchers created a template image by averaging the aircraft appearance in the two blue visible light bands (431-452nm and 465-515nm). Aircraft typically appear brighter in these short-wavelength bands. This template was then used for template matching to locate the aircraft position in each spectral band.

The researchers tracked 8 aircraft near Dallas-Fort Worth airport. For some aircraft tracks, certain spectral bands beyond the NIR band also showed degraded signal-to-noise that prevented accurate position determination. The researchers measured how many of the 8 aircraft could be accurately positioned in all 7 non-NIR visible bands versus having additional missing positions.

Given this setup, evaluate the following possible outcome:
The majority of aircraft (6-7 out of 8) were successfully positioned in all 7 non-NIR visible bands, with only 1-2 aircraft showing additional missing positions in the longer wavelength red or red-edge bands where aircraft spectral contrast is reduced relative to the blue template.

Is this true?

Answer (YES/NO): NO